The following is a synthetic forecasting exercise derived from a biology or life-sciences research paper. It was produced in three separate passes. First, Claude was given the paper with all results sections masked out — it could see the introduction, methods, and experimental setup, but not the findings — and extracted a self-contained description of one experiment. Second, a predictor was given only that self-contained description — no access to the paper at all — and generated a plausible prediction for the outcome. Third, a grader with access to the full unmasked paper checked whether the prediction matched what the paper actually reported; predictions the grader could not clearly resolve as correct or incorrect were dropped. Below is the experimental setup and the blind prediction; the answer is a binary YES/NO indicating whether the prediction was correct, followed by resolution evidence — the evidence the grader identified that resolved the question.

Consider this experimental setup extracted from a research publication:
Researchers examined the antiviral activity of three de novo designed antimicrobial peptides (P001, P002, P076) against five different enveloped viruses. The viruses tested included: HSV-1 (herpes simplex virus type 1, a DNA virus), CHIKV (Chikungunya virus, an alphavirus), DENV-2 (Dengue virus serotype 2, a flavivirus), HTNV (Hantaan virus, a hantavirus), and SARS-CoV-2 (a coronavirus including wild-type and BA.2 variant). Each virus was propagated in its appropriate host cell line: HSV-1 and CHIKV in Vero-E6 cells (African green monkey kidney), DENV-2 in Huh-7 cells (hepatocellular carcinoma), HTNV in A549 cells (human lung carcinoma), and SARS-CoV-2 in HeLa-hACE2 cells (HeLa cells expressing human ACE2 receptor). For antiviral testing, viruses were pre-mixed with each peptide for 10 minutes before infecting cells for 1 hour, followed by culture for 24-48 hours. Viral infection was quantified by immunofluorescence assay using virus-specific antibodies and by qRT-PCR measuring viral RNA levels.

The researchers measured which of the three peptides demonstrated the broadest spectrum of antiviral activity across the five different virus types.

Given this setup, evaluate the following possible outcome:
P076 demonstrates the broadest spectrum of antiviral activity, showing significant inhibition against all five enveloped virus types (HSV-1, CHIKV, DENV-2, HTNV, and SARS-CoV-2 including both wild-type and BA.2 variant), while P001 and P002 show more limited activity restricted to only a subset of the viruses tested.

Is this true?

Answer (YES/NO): NO